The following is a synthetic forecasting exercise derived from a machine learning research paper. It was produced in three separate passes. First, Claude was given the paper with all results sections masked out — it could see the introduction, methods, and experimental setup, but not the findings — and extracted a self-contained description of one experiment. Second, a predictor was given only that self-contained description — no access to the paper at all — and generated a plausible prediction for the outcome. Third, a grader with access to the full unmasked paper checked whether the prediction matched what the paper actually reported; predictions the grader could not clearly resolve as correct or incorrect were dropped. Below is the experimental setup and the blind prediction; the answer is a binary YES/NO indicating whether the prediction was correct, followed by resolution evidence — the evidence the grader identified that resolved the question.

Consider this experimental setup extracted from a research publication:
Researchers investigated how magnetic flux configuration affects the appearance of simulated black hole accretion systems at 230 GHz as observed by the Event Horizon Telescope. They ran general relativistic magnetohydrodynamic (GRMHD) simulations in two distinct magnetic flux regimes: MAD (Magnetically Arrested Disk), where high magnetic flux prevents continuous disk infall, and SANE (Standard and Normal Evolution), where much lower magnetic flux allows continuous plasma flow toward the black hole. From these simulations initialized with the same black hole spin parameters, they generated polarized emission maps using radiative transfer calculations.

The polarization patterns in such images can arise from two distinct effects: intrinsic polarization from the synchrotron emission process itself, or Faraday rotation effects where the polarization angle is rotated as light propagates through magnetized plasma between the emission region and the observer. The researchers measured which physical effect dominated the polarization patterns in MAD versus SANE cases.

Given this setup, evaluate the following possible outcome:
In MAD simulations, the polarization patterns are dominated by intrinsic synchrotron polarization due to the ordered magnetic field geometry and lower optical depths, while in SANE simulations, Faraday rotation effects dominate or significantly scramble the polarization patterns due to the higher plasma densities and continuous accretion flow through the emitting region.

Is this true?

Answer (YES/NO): YES